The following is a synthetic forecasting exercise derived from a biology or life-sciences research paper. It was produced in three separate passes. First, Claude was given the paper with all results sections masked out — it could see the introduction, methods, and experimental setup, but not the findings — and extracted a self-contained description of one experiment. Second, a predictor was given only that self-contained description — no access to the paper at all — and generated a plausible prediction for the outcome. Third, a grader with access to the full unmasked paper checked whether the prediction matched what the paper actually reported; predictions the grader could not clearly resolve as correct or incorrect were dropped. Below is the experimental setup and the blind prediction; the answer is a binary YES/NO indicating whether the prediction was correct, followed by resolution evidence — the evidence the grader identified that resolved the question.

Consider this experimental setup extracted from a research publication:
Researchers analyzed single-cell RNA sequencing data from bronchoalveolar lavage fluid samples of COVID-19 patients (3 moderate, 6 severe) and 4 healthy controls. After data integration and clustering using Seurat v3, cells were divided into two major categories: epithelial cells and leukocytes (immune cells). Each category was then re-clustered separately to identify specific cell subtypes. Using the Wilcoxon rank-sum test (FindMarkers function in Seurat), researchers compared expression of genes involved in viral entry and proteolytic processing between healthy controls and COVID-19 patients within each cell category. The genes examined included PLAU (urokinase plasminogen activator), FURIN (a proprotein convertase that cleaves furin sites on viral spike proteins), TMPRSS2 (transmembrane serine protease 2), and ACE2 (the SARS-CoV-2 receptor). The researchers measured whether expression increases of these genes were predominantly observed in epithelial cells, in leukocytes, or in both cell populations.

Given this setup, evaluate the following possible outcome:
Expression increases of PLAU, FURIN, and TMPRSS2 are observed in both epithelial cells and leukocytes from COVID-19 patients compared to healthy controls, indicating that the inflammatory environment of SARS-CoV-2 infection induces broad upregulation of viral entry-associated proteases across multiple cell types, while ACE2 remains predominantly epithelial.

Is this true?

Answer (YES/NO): NO